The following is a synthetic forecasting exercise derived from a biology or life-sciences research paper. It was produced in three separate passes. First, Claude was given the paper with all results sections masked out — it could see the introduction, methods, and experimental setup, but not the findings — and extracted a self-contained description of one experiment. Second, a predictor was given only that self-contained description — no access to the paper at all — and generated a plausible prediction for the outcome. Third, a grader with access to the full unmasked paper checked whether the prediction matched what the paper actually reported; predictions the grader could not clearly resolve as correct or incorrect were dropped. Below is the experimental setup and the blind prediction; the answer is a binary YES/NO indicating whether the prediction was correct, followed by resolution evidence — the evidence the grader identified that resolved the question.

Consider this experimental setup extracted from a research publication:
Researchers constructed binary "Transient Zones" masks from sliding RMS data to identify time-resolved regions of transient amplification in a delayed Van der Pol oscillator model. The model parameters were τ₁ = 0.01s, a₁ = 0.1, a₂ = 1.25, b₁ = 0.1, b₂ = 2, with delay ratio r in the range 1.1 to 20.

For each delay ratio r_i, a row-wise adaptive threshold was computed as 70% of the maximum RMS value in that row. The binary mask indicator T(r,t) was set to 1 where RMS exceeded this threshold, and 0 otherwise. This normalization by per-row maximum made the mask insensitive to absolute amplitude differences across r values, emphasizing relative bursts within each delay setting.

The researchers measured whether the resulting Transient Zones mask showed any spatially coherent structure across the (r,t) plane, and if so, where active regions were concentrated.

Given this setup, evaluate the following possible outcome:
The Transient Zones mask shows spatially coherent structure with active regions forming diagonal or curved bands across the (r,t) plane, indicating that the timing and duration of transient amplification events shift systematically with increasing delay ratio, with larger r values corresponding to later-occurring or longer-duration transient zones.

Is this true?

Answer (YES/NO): NO